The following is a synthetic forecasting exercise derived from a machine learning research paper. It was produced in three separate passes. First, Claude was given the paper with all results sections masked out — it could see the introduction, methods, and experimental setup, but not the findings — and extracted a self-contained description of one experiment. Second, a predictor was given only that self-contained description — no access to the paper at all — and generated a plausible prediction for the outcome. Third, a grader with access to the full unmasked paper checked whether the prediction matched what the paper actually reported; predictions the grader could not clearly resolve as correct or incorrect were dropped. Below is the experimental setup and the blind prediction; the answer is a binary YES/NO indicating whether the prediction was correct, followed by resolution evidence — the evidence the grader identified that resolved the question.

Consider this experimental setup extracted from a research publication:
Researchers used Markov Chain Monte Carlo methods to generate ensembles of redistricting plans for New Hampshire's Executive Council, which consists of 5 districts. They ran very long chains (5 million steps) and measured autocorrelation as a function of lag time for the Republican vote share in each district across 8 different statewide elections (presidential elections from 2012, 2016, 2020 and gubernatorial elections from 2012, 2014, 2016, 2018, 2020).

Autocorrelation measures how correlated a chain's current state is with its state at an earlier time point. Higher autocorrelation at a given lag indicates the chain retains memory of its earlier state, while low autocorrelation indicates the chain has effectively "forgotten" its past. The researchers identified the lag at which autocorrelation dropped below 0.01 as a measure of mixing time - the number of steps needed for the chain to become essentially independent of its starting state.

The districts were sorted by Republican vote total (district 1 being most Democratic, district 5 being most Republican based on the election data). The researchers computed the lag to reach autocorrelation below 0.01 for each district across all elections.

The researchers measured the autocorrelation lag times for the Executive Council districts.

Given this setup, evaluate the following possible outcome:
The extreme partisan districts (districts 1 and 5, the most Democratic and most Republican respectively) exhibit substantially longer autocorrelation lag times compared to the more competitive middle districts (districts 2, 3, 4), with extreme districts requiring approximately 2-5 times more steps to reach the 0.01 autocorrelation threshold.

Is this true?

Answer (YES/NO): NO